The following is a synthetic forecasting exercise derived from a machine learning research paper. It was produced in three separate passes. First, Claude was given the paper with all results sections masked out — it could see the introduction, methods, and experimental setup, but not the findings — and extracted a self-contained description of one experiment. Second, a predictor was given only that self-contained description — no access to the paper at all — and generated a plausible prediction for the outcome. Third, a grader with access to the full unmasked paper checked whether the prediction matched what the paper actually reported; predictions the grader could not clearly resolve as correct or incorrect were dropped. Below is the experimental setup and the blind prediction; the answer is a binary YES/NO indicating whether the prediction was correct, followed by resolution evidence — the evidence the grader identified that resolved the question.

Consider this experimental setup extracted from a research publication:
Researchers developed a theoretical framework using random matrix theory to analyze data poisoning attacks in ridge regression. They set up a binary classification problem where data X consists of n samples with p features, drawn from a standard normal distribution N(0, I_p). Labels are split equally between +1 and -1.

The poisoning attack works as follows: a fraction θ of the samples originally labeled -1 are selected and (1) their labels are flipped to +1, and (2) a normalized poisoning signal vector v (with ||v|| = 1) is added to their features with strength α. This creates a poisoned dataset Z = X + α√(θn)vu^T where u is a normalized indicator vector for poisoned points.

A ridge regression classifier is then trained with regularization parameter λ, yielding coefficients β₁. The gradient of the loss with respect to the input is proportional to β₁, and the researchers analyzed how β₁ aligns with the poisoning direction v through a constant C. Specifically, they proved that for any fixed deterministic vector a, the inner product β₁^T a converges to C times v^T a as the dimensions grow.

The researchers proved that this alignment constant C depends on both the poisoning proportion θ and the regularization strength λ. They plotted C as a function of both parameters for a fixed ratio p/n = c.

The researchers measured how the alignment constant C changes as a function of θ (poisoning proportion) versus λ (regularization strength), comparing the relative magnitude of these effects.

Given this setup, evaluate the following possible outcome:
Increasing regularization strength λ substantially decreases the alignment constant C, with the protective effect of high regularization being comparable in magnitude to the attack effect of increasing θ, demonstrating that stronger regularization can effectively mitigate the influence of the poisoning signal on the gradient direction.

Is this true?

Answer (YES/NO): NO